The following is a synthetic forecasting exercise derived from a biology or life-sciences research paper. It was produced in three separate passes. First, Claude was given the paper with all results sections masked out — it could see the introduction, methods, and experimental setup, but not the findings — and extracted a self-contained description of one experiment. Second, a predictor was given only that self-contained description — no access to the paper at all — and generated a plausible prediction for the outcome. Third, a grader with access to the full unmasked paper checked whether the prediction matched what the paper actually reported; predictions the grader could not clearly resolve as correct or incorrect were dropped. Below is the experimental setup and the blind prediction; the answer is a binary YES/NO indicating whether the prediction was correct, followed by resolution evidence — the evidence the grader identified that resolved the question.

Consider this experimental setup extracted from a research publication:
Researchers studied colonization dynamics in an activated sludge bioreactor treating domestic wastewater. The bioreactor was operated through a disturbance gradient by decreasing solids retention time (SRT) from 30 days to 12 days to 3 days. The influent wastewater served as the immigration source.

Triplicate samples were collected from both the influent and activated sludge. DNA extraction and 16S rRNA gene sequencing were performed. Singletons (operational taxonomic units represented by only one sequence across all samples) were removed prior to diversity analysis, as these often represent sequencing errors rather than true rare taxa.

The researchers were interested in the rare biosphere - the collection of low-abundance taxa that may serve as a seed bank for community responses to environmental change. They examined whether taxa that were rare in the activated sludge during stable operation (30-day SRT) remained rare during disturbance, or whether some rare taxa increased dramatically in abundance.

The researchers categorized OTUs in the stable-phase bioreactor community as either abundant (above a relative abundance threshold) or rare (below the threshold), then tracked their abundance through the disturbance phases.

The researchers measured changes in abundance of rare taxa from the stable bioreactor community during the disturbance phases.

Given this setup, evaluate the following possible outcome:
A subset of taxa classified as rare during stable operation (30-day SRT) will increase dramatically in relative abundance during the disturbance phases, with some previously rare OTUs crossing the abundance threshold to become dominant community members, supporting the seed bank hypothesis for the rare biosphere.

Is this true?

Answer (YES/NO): YES